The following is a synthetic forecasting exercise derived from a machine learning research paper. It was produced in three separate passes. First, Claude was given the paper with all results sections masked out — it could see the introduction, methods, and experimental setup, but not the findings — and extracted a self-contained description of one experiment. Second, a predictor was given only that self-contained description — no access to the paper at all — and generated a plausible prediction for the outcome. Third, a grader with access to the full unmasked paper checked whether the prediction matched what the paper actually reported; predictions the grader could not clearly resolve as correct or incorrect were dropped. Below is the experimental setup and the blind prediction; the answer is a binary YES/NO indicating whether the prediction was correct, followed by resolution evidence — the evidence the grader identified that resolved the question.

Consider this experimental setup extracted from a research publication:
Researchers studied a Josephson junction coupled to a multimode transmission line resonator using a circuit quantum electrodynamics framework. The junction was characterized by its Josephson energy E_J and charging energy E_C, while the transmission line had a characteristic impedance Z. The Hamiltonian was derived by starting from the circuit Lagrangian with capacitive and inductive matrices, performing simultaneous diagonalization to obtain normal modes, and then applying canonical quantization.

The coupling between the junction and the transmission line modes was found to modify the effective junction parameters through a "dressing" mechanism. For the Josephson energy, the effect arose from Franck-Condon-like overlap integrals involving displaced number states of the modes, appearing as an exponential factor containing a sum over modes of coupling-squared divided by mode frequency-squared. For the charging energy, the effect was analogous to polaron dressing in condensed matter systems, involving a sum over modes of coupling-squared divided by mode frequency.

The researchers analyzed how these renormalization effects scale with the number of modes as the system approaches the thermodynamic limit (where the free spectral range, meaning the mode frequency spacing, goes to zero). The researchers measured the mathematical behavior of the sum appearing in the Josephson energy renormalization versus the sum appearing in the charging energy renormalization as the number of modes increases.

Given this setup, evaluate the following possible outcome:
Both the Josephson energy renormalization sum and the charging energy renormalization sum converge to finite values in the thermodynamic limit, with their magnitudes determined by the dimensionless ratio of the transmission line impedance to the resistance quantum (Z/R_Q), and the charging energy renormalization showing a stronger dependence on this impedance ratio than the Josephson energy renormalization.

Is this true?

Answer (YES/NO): NO